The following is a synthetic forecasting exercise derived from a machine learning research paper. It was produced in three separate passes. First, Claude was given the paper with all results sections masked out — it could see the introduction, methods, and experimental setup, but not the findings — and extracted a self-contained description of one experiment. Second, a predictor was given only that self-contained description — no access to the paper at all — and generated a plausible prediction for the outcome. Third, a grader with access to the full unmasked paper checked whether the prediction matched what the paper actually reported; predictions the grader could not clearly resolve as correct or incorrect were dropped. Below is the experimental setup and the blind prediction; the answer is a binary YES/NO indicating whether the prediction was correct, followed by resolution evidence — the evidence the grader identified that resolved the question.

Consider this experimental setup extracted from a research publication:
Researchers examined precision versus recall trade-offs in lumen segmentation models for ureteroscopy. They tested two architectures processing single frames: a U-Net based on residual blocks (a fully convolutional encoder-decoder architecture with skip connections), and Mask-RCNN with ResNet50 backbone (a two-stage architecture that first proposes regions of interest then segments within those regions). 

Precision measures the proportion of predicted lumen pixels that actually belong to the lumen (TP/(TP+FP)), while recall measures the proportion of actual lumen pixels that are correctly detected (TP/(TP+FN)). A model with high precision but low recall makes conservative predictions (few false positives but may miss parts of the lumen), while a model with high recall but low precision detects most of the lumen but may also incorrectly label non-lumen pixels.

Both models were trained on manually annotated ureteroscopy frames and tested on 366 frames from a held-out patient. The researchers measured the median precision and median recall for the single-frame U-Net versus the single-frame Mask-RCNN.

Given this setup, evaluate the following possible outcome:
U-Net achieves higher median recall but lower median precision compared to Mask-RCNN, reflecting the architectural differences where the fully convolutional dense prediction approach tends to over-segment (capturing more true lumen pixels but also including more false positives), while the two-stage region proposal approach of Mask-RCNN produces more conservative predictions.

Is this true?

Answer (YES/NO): YES